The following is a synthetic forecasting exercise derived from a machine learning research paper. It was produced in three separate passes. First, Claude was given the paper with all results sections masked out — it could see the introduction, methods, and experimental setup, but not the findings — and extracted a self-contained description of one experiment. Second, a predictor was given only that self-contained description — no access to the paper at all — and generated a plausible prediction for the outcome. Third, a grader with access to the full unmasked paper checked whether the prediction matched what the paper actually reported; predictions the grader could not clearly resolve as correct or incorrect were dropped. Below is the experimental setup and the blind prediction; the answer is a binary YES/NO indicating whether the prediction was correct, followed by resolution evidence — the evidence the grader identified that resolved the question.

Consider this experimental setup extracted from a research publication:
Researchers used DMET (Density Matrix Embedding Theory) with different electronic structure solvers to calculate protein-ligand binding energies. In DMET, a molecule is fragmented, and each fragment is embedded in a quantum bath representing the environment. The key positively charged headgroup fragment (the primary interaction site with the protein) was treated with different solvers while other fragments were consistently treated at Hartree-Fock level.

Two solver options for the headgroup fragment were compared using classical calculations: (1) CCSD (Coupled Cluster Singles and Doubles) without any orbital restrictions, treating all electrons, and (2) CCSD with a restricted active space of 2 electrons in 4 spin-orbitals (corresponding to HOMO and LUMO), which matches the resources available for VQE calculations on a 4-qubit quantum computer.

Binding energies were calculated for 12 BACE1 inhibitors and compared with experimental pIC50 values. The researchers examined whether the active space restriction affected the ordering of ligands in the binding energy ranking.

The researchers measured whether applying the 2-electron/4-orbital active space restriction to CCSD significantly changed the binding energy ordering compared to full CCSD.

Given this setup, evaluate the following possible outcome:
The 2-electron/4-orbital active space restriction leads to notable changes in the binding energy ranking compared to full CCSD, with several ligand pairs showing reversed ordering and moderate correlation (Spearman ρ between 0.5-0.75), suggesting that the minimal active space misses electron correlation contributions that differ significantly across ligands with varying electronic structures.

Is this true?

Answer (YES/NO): NO